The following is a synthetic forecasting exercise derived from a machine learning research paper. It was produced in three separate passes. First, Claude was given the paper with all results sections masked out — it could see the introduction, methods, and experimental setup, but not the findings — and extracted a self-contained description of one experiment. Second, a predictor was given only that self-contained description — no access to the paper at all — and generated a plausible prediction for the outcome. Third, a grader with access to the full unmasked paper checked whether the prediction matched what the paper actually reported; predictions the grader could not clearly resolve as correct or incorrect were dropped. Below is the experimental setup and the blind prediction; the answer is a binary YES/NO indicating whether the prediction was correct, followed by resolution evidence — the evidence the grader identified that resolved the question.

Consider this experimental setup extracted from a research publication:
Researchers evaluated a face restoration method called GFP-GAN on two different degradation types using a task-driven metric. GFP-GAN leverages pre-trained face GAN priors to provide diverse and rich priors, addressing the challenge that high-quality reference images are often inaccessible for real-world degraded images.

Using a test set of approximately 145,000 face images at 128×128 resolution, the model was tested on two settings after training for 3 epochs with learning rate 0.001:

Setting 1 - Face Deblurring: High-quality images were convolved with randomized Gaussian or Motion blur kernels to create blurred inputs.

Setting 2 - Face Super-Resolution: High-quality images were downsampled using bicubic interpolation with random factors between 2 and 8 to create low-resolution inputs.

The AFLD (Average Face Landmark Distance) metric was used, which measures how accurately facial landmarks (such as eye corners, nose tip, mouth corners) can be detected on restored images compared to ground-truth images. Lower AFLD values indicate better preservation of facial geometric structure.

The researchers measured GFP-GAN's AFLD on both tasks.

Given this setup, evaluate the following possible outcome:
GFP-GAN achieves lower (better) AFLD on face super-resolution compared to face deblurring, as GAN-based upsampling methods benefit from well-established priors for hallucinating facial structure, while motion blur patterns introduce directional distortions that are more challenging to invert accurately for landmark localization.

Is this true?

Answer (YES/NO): YES